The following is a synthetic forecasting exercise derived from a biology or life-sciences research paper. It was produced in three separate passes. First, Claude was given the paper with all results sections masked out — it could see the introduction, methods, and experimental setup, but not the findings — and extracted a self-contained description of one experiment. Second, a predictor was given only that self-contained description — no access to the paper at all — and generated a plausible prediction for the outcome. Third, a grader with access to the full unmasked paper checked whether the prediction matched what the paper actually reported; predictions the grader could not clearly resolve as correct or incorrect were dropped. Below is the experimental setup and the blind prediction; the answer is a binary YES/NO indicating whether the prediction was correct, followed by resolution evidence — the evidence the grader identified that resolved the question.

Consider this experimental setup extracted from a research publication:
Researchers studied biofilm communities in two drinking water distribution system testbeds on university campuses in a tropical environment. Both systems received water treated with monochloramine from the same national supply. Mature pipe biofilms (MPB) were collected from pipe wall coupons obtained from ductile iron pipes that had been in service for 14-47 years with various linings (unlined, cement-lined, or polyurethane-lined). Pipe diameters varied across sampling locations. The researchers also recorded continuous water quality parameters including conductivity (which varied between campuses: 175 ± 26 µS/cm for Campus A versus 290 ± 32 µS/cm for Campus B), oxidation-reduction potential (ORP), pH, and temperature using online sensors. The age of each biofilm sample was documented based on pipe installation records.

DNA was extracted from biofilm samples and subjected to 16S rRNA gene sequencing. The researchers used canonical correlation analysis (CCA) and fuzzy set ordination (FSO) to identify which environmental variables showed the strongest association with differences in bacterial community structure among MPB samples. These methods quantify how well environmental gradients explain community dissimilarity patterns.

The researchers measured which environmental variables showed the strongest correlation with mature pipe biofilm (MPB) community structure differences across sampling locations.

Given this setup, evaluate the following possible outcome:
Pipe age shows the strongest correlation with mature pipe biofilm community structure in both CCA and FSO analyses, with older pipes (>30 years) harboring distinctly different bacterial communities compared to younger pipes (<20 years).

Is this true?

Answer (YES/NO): NO